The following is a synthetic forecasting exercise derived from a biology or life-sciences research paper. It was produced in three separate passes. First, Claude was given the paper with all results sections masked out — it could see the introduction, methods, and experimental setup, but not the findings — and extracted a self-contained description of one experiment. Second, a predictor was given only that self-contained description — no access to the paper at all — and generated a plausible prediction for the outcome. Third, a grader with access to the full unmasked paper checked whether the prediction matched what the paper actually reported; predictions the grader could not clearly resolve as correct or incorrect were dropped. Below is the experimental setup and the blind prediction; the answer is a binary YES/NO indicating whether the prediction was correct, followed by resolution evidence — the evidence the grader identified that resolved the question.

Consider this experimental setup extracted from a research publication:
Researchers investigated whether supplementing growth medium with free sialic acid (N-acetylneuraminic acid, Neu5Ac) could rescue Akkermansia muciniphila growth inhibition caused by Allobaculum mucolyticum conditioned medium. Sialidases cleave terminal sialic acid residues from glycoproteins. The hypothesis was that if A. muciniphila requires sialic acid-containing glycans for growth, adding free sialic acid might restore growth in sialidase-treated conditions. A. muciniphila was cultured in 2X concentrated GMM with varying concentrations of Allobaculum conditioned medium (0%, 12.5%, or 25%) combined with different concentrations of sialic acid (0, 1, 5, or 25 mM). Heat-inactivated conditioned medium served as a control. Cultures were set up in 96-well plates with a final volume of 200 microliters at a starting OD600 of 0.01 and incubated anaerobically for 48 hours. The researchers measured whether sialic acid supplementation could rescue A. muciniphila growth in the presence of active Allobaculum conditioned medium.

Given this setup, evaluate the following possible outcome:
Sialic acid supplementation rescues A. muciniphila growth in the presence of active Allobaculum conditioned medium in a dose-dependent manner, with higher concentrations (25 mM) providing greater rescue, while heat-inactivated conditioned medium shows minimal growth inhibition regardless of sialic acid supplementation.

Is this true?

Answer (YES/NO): NO